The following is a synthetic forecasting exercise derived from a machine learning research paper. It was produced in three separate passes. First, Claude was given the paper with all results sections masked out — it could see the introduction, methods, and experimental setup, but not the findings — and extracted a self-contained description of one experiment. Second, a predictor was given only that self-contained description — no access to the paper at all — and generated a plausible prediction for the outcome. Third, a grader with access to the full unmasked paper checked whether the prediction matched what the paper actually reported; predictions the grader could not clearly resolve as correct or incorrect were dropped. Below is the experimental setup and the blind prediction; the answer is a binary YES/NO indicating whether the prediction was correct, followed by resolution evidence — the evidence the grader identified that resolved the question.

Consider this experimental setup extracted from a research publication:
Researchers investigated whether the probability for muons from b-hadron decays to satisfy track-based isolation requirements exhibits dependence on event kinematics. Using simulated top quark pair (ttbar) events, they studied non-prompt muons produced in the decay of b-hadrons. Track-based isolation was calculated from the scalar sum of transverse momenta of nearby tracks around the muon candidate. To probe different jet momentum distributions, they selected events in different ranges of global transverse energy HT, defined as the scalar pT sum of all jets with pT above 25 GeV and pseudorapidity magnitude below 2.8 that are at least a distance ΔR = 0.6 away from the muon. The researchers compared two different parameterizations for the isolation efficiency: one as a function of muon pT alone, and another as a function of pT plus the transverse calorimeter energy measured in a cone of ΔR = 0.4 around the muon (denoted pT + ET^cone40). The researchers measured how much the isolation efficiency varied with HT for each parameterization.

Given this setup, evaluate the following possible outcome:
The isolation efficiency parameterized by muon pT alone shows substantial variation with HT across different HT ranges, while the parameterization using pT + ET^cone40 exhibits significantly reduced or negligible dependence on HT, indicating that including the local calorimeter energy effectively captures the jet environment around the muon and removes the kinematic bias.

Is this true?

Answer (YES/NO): YES